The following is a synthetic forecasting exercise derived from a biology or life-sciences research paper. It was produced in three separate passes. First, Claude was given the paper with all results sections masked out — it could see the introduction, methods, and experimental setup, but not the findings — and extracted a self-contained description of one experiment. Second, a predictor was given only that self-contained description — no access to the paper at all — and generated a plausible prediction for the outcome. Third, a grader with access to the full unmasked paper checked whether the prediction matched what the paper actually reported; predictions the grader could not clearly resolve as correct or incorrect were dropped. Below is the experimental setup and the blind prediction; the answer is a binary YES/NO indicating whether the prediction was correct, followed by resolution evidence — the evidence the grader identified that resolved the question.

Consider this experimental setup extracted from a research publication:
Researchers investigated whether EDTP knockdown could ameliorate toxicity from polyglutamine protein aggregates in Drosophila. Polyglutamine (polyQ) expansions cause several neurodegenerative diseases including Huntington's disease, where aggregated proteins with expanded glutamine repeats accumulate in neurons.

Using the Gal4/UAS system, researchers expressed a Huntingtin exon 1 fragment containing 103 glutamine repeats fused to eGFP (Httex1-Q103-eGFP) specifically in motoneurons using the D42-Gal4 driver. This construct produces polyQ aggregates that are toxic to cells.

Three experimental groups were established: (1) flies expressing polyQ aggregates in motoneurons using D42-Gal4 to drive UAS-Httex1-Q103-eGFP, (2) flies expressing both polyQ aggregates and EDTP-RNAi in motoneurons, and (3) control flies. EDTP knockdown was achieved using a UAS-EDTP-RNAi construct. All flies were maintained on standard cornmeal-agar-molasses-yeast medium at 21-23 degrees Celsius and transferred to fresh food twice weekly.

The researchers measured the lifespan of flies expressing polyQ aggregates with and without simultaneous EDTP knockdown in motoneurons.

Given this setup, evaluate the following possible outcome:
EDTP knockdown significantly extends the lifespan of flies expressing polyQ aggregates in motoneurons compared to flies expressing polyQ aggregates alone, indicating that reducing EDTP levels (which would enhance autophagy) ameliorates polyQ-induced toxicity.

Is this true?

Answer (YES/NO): YES